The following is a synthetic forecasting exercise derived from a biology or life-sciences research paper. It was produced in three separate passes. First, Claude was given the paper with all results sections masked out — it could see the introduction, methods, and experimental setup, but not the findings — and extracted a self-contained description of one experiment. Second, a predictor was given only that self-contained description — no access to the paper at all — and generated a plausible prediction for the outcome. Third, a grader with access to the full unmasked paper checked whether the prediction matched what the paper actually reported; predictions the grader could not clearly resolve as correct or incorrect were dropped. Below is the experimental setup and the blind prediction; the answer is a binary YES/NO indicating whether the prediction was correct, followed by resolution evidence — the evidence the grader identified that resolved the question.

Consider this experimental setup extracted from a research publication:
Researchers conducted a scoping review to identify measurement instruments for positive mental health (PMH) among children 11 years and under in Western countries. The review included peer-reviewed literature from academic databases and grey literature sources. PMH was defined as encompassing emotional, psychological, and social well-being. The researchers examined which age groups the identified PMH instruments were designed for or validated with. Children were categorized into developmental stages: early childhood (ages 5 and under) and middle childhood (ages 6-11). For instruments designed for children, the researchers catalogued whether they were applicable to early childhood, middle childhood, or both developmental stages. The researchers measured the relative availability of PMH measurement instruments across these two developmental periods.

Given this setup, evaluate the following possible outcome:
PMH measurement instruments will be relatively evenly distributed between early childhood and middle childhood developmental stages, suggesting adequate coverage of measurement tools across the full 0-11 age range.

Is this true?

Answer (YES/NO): NO